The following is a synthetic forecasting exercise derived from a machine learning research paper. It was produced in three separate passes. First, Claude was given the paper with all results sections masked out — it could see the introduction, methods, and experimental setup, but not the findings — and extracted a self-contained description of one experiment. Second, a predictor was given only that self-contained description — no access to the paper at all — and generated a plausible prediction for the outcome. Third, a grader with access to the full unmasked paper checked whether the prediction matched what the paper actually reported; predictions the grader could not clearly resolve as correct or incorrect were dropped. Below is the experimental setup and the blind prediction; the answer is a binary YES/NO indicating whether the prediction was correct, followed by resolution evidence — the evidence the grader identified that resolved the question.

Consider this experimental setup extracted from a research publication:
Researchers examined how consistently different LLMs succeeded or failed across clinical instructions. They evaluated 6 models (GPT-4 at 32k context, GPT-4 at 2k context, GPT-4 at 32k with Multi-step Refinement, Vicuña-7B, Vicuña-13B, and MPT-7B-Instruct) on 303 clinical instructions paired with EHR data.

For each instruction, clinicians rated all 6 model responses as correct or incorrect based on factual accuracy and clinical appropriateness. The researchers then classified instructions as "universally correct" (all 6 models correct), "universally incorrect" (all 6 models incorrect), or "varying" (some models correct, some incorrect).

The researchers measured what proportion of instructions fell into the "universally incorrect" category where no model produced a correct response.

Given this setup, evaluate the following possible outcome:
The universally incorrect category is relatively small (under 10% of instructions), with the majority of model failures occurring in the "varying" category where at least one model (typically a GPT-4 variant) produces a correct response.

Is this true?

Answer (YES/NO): NO